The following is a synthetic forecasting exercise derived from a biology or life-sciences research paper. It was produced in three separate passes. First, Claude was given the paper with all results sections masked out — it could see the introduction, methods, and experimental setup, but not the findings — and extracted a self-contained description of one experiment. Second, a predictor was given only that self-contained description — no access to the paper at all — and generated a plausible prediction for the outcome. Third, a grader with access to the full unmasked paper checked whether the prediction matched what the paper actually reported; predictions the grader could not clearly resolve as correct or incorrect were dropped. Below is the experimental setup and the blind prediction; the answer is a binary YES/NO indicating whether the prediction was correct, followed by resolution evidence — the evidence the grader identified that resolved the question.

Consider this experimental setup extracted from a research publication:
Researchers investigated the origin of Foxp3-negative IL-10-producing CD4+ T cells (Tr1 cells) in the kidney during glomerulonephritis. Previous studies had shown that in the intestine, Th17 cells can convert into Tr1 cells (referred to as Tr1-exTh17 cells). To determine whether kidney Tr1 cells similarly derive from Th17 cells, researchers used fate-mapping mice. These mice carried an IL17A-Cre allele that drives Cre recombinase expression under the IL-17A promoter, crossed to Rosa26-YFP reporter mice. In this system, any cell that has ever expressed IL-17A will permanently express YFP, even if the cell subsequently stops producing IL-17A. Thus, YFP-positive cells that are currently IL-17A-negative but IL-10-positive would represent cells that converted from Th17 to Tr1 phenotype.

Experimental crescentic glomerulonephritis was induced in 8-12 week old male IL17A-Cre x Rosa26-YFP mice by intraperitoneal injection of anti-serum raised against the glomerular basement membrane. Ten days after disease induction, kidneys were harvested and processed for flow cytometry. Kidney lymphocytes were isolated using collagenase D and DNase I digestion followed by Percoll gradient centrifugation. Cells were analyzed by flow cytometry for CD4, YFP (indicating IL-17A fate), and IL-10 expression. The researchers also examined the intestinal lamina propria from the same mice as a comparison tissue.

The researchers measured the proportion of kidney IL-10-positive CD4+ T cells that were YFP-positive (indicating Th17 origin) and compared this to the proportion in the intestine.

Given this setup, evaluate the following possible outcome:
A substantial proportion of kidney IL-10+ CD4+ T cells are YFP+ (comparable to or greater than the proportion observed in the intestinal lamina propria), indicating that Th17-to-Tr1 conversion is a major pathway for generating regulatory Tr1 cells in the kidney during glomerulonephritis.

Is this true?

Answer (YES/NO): NO